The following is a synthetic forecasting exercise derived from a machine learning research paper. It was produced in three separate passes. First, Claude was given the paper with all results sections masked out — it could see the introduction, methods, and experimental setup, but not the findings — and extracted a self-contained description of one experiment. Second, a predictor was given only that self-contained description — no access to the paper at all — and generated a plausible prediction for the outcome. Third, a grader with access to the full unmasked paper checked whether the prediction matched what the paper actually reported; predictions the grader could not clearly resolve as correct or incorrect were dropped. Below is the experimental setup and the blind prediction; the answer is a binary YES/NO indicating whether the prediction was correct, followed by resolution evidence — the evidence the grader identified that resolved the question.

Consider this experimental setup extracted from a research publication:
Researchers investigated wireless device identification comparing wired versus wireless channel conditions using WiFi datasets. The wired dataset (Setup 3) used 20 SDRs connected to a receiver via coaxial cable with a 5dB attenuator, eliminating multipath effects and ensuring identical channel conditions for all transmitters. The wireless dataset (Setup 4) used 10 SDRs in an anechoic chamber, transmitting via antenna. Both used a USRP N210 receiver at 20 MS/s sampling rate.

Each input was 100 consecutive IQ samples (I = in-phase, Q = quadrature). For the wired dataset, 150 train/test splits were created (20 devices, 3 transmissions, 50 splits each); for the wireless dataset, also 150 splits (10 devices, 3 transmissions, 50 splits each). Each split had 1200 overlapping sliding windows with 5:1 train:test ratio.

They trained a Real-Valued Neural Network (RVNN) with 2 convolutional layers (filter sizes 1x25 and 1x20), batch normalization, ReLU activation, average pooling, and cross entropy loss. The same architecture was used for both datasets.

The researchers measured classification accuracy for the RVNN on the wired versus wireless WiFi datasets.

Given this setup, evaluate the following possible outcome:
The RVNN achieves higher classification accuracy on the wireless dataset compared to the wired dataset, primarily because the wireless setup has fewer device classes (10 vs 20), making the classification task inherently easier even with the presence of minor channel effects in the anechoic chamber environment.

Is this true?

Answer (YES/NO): NO